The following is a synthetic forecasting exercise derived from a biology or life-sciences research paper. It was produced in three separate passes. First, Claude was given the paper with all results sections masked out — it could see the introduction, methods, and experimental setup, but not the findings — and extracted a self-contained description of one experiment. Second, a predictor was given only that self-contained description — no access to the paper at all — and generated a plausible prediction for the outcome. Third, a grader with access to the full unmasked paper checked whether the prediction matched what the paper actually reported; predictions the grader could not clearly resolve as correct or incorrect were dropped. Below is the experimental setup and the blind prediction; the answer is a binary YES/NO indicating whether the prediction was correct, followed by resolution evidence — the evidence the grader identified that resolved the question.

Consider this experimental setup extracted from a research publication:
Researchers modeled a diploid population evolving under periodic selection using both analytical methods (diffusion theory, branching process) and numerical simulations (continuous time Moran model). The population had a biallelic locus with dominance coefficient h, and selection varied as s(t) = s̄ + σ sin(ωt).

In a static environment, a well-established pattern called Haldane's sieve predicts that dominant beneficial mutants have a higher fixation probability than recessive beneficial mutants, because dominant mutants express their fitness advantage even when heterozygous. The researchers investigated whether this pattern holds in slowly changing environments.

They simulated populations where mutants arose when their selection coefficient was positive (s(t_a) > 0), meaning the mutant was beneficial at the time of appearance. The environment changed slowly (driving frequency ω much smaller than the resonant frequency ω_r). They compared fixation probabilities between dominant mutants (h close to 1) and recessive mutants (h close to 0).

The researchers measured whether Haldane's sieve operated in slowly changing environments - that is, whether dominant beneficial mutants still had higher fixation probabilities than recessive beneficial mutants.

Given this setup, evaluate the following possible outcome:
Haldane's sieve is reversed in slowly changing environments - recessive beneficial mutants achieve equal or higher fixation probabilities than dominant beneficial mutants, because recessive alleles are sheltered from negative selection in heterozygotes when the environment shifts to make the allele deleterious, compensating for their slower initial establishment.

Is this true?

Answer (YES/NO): NO